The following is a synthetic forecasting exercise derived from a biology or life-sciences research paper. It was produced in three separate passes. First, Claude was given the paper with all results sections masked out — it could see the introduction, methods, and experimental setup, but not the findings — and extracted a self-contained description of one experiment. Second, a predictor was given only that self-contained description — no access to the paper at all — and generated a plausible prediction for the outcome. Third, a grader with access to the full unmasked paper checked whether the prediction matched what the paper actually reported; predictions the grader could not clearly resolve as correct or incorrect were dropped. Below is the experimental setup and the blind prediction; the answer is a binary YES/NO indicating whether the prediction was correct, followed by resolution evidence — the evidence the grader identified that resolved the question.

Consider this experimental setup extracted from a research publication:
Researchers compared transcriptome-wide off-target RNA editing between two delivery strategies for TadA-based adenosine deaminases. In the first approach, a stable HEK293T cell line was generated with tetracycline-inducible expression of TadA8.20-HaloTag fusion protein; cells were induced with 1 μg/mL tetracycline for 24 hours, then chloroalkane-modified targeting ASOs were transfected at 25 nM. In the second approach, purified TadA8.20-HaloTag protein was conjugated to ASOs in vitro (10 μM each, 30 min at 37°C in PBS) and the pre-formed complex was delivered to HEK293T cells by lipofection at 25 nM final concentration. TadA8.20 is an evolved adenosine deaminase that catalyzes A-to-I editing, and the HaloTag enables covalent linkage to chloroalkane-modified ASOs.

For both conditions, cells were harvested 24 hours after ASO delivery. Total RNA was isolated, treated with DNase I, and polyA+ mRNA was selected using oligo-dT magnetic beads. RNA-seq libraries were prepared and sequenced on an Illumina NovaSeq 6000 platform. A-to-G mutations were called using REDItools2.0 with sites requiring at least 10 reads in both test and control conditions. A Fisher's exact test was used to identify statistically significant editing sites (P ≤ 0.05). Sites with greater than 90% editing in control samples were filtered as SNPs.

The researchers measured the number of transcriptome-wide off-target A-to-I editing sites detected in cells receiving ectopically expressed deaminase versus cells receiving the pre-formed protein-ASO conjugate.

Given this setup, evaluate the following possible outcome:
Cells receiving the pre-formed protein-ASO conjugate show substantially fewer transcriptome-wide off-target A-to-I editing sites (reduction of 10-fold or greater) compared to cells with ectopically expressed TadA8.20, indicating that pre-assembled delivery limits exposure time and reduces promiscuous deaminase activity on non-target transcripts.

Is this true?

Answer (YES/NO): YES